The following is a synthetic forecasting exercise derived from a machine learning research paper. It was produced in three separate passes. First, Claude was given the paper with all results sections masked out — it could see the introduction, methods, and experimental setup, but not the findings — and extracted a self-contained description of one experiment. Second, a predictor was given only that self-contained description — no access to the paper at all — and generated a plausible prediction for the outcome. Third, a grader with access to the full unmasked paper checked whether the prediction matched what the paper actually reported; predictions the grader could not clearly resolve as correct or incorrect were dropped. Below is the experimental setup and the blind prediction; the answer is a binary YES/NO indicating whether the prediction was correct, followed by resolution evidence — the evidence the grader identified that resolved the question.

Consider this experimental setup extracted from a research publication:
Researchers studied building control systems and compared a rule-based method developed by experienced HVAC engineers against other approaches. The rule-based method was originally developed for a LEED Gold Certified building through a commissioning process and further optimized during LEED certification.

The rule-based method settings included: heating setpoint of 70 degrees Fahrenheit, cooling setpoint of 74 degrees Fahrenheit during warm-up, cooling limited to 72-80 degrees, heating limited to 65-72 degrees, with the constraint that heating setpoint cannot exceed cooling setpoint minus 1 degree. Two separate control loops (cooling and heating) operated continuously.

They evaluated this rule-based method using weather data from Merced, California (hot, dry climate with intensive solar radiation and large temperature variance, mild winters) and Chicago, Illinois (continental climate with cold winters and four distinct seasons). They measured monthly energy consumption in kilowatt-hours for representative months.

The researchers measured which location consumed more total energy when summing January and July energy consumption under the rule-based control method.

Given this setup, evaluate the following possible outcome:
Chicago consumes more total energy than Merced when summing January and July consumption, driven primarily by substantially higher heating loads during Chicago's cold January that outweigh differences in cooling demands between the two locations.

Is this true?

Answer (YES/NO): YES